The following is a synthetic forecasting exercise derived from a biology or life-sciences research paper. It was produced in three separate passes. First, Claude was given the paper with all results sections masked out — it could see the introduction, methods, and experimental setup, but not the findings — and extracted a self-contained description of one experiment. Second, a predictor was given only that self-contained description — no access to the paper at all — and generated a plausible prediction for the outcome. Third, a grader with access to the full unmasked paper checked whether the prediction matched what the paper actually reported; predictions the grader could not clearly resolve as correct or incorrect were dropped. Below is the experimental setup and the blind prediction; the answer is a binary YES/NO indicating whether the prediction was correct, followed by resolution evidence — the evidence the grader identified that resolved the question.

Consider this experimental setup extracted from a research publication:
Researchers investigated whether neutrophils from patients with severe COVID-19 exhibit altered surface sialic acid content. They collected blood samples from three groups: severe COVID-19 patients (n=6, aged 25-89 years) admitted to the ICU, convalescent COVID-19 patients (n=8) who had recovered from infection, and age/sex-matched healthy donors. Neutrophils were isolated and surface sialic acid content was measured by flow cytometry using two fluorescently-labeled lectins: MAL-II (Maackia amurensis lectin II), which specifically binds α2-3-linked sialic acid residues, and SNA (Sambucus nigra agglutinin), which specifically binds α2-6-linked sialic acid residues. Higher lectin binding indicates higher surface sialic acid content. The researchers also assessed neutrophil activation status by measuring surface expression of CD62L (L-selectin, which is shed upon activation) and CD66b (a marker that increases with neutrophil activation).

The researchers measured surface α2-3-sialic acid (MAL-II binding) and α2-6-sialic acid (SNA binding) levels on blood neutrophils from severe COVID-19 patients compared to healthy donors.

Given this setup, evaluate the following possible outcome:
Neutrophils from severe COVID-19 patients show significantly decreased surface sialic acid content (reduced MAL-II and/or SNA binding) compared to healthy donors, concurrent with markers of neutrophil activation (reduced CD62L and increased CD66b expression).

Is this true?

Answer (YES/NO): YES